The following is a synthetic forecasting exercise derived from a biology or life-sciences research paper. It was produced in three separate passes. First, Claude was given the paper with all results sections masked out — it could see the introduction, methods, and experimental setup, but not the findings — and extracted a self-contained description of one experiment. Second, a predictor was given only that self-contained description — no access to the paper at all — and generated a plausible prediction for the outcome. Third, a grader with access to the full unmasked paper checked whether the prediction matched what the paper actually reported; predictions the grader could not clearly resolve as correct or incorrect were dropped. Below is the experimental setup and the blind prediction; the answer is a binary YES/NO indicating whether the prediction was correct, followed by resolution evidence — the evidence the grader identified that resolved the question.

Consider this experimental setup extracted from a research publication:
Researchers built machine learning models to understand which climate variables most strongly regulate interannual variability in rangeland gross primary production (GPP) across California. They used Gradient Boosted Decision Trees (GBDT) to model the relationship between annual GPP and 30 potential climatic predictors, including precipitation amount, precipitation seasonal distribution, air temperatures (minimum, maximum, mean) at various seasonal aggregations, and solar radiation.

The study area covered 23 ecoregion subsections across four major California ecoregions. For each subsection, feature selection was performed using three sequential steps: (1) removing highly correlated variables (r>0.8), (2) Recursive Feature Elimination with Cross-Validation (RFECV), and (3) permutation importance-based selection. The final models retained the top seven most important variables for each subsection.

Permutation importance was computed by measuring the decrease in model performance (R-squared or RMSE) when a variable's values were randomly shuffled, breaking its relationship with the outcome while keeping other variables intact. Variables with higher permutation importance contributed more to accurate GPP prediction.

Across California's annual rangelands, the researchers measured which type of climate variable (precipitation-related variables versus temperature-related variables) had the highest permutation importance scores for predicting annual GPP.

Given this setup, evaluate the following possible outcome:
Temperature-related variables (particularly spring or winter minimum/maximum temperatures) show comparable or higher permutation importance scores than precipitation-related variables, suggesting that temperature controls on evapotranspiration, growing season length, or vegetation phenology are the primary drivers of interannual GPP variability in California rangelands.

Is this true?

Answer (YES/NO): NO